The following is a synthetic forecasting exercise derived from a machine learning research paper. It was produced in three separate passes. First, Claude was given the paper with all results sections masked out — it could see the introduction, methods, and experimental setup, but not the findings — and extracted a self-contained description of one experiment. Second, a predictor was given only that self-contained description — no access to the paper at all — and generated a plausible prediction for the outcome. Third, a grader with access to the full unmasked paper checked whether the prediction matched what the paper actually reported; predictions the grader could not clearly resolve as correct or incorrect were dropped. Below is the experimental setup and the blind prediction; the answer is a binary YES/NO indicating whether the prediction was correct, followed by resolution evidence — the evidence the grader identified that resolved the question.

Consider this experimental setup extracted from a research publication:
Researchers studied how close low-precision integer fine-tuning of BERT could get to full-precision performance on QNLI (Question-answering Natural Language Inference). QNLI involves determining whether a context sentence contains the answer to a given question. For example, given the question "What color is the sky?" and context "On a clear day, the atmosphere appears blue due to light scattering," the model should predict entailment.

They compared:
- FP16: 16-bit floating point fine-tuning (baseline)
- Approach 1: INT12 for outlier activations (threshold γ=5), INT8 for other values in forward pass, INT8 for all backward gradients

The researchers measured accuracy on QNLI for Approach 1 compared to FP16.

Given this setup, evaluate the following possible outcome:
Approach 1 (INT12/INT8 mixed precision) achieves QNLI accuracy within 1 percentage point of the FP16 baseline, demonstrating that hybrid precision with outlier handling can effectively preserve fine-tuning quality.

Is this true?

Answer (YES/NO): YES